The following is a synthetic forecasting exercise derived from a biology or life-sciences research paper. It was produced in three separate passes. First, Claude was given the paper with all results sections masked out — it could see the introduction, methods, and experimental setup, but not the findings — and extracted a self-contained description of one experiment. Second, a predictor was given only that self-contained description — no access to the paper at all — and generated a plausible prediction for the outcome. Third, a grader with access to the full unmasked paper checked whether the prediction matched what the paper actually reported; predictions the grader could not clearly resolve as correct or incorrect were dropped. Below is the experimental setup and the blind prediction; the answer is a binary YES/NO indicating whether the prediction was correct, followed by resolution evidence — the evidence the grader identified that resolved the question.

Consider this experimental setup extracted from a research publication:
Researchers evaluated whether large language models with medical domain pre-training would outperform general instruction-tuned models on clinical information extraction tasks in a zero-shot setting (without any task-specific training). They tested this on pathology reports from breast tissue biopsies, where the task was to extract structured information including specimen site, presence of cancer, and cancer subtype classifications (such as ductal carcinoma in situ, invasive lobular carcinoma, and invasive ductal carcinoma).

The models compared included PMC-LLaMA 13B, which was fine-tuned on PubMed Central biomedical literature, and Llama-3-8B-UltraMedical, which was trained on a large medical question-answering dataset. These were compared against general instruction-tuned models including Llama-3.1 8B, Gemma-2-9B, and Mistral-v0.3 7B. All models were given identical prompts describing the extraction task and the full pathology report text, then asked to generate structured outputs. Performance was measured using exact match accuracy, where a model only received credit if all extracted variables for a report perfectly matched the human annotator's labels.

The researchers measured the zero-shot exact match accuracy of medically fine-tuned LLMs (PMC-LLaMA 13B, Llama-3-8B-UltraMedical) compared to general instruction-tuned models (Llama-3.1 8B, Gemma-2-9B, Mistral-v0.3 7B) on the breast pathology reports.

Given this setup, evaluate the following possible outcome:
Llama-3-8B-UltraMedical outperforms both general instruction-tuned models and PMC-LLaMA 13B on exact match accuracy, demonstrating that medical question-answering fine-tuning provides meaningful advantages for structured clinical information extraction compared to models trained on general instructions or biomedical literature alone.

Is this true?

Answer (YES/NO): NO